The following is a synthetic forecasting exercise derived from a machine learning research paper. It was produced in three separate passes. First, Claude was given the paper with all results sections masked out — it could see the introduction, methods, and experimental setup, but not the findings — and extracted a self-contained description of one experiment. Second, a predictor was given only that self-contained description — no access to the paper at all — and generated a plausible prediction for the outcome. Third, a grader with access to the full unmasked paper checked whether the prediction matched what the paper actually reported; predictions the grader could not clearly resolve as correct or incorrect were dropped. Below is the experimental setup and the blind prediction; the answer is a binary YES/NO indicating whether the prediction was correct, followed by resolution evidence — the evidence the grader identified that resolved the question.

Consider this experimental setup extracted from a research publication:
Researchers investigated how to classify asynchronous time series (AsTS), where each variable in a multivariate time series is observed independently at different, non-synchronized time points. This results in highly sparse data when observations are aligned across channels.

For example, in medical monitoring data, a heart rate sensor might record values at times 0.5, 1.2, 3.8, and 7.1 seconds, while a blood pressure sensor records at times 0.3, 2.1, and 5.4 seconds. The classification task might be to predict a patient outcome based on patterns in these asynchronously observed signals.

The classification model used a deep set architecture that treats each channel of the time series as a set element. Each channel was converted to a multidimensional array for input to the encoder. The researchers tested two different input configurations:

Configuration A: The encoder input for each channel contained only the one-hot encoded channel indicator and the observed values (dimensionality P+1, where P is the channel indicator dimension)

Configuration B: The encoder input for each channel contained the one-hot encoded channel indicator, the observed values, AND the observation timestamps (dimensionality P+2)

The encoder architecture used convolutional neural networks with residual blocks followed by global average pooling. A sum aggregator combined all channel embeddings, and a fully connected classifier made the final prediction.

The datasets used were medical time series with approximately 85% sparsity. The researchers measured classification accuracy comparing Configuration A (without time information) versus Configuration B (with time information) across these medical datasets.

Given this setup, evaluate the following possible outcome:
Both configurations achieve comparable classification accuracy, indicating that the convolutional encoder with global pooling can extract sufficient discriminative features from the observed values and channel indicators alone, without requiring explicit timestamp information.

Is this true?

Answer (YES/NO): YES